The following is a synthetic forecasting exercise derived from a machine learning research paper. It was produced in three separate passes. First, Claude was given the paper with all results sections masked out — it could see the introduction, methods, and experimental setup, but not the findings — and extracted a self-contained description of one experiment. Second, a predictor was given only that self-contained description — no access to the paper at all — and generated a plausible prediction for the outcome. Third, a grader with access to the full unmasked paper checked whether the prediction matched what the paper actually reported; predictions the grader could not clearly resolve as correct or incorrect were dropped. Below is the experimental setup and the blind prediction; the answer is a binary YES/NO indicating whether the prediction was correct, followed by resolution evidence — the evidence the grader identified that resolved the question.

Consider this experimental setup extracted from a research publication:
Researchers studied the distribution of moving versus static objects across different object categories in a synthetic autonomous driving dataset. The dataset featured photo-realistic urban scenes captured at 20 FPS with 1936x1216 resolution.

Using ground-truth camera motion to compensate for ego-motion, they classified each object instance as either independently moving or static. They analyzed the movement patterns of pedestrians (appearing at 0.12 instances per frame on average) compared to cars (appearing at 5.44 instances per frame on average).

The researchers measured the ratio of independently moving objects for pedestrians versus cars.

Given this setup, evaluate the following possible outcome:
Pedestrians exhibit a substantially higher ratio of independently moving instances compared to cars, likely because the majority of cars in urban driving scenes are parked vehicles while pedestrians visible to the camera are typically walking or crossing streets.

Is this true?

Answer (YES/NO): YES